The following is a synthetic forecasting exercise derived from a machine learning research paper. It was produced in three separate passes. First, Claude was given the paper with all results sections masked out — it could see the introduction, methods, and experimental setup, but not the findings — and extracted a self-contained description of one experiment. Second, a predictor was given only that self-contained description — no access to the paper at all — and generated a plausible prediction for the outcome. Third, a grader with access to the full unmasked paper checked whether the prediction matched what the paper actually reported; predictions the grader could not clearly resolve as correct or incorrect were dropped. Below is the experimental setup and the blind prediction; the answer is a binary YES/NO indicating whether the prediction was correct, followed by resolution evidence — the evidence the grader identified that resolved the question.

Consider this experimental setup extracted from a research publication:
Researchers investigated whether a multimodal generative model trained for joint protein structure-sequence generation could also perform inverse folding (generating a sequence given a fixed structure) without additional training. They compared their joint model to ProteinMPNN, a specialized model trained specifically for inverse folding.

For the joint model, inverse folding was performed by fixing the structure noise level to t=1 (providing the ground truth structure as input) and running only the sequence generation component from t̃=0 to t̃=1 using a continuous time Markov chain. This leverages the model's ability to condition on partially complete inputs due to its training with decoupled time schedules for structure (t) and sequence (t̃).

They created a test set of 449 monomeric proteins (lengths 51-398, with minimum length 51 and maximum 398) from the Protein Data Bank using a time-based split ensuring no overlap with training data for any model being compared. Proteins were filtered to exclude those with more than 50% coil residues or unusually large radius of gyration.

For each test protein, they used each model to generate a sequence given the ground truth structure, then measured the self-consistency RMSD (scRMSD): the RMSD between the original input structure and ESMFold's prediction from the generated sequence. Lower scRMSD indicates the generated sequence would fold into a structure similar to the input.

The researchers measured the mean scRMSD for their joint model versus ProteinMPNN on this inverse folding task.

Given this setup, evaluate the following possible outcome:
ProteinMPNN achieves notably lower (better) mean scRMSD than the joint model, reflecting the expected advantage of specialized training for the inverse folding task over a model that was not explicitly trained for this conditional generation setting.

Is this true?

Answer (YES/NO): NO